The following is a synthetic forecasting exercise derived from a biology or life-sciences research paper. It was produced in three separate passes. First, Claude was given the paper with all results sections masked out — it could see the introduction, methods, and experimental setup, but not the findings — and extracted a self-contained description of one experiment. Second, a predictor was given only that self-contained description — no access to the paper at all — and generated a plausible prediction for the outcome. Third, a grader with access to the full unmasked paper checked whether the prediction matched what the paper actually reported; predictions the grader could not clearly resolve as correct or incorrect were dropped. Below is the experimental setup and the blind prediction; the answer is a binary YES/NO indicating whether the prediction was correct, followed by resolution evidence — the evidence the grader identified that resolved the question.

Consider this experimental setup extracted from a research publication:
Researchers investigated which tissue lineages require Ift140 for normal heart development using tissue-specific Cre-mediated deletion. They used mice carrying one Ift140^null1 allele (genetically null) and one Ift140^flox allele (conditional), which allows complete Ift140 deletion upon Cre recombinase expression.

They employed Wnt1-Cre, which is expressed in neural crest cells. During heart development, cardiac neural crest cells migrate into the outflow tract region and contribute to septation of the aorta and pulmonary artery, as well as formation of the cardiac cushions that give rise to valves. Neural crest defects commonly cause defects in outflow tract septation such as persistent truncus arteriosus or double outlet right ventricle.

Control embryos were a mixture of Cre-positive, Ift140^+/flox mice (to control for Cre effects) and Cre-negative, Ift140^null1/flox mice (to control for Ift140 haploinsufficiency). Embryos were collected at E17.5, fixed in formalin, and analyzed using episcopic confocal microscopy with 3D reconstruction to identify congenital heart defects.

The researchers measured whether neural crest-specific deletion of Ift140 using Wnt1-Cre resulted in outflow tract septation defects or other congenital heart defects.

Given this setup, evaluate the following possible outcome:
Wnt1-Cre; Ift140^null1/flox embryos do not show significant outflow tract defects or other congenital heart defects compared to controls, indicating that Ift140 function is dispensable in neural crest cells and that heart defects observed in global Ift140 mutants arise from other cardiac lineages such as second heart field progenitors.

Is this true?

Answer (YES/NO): NO